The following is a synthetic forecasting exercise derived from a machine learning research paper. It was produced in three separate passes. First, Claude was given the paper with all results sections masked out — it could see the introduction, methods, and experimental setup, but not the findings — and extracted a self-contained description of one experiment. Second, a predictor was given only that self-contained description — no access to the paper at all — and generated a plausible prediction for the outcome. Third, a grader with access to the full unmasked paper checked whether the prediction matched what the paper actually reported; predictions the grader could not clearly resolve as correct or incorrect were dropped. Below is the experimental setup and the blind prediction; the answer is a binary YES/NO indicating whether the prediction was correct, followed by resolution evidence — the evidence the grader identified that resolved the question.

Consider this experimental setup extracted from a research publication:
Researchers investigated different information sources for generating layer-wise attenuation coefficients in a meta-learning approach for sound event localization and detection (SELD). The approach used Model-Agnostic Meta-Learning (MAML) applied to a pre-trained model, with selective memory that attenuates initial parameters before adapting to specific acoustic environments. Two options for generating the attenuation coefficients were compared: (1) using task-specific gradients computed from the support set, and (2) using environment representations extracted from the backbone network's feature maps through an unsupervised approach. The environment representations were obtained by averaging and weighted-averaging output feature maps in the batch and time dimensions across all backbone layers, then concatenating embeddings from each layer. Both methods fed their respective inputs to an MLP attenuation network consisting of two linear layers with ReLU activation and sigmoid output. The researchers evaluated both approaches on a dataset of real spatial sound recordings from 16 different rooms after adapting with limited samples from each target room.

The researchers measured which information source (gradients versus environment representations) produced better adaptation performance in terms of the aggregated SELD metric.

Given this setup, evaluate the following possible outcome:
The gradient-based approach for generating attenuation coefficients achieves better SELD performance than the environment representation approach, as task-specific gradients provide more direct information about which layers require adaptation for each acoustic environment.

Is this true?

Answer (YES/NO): NO